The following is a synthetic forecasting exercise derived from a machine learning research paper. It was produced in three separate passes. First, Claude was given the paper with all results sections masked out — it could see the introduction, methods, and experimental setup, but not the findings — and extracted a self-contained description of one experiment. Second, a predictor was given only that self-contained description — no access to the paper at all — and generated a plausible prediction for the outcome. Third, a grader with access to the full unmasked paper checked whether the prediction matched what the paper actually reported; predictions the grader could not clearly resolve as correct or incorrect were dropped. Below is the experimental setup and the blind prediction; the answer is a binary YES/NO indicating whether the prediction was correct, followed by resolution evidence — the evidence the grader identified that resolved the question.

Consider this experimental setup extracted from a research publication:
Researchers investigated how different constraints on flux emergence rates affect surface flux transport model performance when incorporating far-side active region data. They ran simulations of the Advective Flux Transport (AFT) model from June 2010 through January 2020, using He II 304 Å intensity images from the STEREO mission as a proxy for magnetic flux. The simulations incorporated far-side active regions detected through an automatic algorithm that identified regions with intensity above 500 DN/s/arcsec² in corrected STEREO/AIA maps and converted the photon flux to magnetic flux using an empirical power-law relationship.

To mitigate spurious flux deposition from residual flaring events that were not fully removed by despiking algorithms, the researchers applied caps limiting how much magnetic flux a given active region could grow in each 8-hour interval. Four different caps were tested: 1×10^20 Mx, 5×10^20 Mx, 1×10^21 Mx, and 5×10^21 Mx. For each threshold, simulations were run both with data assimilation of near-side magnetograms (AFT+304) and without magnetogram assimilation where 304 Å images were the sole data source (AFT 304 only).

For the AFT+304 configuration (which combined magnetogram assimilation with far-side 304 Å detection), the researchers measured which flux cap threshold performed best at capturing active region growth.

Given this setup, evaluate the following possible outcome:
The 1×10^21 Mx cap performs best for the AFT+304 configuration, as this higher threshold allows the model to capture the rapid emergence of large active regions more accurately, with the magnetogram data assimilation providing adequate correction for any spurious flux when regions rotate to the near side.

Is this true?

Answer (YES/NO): NO